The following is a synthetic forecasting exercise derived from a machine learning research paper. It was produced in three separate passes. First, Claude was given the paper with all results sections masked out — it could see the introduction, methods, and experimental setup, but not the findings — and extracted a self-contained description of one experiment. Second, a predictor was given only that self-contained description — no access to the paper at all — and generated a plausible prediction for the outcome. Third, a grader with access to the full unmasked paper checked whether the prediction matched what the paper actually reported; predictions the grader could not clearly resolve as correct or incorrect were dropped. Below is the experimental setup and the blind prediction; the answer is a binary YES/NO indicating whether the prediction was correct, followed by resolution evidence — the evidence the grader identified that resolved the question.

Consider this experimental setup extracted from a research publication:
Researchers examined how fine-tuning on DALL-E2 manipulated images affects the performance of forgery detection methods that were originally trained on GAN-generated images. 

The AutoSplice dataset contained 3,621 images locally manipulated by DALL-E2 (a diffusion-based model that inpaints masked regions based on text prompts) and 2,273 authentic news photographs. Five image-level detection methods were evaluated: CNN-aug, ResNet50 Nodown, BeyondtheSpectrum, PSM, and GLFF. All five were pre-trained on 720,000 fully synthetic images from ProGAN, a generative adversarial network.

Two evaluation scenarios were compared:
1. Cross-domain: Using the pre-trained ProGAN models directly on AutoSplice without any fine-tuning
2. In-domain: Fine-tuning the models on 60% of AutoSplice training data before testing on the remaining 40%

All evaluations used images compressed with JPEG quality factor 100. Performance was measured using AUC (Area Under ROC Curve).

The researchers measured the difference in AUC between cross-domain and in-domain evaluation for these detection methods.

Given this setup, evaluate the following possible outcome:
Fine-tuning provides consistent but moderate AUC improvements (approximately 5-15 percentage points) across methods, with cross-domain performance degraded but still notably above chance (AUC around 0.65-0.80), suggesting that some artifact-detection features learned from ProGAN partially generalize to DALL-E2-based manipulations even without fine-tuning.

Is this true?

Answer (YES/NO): NO